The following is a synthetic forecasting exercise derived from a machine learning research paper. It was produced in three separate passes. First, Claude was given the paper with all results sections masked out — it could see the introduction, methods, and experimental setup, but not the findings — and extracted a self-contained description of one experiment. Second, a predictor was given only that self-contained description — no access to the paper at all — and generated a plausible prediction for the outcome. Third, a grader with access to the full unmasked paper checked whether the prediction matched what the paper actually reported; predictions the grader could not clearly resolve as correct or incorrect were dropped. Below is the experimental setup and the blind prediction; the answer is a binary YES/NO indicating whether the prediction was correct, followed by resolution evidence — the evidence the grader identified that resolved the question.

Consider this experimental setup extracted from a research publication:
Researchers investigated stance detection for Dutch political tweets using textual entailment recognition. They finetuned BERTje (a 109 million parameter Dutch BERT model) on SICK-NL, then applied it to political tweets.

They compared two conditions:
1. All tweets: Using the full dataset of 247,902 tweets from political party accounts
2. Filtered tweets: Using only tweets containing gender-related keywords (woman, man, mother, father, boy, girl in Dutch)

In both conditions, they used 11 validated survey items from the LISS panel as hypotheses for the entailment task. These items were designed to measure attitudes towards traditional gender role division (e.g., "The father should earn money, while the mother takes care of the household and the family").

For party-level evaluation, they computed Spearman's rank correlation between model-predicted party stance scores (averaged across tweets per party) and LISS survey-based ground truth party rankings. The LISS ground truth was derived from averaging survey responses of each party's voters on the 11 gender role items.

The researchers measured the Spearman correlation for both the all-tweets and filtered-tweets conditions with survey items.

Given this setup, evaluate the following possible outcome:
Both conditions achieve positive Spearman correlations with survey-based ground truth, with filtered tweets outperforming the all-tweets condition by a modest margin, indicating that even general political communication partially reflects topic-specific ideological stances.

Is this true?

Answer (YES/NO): NO